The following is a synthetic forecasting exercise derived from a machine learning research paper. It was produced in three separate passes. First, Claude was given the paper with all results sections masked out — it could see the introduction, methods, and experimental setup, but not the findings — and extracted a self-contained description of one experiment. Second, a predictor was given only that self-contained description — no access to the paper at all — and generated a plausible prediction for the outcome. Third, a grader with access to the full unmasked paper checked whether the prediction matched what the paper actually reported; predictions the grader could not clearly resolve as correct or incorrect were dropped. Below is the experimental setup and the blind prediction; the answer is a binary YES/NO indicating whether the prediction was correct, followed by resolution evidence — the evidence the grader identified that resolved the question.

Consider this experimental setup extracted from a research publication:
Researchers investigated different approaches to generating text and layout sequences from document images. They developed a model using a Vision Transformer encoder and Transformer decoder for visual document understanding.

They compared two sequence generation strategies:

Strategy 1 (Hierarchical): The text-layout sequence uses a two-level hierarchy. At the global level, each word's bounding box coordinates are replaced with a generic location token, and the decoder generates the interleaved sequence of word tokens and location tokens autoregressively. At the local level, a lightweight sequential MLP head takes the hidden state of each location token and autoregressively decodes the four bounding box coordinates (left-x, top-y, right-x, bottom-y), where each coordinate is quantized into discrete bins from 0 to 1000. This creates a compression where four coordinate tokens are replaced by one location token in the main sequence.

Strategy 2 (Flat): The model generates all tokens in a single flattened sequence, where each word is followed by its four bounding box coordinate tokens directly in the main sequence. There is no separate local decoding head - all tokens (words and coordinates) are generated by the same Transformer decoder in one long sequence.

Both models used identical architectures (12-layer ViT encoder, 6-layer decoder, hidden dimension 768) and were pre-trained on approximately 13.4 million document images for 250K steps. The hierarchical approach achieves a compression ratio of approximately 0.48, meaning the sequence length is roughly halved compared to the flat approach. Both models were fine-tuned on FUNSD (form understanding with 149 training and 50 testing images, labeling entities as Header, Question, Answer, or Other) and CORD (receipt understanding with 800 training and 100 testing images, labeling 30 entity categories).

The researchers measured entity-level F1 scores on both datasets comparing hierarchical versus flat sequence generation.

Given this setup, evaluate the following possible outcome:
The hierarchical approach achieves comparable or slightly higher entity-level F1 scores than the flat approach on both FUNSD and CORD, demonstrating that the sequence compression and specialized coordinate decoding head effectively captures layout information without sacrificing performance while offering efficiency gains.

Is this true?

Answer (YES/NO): YES